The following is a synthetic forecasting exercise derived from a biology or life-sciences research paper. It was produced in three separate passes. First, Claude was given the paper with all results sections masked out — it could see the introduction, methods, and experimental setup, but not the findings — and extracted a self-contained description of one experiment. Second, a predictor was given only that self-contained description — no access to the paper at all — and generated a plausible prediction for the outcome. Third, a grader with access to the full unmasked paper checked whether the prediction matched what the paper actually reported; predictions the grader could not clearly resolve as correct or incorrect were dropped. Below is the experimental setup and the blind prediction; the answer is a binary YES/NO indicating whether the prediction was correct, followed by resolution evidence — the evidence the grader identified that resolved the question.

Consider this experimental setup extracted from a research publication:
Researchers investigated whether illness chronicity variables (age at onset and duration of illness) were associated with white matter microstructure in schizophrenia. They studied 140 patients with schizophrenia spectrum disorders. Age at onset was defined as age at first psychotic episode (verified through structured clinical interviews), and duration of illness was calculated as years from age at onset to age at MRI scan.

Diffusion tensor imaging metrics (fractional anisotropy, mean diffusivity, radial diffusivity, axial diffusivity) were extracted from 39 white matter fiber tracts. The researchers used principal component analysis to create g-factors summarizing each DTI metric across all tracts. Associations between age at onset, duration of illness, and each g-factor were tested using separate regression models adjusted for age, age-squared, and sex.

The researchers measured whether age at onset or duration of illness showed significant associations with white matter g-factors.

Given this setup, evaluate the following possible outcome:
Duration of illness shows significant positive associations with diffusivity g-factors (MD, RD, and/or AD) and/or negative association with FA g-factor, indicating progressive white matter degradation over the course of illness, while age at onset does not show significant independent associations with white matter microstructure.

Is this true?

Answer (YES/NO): NO